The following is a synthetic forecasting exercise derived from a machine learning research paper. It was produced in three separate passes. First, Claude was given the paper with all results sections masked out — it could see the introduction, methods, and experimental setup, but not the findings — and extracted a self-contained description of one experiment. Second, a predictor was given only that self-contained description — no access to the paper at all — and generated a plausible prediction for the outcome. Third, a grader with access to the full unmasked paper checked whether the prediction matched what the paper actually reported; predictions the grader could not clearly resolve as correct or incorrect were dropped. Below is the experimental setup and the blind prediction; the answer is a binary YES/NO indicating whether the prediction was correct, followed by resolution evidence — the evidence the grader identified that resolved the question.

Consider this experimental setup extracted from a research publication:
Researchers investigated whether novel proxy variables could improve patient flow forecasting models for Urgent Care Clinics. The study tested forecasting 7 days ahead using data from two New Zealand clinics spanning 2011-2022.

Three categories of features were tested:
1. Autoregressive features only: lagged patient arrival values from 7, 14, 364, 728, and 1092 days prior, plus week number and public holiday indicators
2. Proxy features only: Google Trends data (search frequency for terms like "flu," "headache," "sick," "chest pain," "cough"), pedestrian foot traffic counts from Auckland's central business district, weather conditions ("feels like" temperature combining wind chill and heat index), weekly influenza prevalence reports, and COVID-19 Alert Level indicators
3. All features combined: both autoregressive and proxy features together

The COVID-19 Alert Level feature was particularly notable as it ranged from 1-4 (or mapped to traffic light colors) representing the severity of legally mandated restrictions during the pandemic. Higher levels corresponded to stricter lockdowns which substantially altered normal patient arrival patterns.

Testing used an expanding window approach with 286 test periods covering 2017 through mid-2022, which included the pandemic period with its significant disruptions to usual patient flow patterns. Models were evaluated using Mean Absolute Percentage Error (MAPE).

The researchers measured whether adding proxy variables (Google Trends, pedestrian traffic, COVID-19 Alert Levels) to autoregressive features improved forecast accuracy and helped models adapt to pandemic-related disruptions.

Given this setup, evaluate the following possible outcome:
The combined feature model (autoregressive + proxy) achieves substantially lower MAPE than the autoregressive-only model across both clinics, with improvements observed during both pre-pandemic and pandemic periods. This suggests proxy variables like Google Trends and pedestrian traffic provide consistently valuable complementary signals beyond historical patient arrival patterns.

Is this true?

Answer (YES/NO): NO